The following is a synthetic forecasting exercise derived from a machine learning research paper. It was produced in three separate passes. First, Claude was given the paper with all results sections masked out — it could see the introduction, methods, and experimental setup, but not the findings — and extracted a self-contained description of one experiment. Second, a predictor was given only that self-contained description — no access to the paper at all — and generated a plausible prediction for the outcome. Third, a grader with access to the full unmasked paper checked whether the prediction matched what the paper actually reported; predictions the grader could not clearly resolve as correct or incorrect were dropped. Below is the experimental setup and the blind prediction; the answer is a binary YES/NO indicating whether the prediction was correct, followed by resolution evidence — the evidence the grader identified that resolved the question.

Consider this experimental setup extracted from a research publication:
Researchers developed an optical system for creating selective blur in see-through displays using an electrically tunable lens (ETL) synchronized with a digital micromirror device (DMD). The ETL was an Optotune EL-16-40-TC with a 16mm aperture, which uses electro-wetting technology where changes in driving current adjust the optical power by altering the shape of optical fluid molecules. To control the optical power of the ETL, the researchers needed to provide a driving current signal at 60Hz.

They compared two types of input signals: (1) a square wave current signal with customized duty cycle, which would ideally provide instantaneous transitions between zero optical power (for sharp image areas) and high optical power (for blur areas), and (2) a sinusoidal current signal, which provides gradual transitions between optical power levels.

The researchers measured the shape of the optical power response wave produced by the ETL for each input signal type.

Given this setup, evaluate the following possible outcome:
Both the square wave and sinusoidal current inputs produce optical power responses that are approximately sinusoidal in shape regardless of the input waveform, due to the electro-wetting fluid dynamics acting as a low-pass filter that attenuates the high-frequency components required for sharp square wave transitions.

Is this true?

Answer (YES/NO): NO